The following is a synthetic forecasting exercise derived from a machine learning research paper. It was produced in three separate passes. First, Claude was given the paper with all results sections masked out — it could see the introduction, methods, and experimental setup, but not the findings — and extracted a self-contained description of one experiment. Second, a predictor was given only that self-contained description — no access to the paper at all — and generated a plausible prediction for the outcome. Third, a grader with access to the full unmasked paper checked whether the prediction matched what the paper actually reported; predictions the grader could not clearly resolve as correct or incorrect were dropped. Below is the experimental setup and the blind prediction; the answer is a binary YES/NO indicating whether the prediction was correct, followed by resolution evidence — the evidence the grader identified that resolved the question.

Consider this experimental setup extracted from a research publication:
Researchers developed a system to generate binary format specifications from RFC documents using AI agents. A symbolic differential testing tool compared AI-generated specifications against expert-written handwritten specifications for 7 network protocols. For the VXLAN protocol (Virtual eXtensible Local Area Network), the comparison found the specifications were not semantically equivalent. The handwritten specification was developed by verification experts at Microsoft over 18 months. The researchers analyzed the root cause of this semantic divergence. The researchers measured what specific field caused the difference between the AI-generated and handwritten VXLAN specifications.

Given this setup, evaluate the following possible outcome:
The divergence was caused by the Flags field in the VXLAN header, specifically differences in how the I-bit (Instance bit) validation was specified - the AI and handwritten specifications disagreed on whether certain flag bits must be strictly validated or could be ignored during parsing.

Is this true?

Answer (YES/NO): NO